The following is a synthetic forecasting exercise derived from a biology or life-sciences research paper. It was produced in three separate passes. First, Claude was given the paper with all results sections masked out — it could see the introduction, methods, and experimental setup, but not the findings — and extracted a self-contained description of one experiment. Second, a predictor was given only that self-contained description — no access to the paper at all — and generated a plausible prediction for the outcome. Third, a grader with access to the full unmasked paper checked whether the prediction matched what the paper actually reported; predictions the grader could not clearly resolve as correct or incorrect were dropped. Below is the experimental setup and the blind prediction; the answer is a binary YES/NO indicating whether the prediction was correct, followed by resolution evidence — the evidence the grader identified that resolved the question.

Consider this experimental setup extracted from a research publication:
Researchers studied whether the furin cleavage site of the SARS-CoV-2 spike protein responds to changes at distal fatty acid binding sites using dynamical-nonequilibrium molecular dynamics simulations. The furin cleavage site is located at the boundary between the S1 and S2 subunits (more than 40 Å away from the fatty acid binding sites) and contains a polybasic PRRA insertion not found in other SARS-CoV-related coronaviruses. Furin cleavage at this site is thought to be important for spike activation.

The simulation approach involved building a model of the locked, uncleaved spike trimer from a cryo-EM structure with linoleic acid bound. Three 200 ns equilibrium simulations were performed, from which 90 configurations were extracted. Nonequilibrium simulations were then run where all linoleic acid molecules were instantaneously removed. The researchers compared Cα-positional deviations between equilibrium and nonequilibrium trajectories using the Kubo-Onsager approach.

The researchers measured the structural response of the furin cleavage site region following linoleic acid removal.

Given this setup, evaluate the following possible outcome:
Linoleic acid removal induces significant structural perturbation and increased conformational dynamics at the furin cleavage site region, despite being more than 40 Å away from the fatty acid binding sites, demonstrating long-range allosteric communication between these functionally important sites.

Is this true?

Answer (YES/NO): YES